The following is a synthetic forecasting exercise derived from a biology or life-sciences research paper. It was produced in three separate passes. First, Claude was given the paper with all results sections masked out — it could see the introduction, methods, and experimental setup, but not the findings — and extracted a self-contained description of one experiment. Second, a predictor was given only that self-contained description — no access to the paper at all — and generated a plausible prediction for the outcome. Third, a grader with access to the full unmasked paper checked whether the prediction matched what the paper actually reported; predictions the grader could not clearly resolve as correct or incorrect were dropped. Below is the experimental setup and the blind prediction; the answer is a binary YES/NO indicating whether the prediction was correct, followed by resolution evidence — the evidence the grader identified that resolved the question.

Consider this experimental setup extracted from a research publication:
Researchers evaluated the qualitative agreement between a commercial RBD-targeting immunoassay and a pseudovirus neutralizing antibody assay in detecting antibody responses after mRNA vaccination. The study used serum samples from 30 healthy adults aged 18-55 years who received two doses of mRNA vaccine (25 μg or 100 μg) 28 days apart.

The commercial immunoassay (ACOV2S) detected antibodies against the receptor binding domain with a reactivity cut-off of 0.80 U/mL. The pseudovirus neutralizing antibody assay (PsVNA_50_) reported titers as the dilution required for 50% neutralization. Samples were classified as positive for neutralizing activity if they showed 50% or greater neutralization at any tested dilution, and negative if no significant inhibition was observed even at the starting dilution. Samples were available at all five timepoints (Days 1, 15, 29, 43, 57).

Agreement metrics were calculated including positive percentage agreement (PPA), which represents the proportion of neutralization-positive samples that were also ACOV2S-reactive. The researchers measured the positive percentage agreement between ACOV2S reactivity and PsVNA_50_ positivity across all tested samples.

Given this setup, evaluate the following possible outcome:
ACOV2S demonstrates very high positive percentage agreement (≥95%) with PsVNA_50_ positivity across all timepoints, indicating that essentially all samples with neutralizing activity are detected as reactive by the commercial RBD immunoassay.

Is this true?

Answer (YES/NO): YES